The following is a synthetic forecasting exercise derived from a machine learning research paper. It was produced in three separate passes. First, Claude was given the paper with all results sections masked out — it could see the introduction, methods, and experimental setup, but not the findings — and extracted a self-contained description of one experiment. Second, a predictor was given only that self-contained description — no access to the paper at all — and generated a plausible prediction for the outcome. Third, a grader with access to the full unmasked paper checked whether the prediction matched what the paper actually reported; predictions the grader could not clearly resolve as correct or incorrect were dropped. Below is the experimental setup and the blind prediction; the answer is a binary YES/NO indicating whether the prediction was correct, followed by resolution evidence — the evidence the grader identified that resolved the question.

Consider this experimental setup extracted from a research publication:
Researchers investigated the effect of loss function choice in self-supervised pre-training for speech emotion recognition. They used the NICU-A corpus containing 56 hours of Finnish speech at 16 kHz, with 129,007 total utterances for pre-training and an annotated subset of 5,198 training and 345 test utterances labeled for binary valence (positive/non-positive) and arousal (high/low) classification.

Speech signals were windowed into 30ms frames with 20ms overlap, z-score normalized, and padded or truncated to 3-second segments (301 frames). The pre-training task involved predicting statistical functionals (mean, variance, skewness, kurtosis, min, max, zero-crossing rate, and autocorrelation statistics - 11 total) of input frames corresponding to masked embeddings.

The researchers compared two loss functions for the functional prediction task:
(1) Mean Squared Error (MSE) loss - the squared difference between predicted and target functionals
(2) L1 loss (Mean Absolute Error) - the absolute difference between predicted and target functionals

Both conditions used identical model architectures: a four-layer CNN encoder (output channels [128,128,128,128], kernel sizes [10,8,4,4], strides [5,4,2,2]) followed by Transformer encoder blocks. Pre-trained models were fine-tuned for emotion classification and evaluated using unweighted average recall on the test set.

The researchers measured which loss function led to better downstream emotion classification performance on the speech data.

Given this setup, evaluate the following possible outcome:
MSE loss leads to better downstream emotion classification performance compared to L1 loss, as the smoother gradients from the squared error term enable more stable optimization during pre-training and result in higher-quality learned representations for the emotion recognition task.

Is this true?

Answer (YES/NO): NO